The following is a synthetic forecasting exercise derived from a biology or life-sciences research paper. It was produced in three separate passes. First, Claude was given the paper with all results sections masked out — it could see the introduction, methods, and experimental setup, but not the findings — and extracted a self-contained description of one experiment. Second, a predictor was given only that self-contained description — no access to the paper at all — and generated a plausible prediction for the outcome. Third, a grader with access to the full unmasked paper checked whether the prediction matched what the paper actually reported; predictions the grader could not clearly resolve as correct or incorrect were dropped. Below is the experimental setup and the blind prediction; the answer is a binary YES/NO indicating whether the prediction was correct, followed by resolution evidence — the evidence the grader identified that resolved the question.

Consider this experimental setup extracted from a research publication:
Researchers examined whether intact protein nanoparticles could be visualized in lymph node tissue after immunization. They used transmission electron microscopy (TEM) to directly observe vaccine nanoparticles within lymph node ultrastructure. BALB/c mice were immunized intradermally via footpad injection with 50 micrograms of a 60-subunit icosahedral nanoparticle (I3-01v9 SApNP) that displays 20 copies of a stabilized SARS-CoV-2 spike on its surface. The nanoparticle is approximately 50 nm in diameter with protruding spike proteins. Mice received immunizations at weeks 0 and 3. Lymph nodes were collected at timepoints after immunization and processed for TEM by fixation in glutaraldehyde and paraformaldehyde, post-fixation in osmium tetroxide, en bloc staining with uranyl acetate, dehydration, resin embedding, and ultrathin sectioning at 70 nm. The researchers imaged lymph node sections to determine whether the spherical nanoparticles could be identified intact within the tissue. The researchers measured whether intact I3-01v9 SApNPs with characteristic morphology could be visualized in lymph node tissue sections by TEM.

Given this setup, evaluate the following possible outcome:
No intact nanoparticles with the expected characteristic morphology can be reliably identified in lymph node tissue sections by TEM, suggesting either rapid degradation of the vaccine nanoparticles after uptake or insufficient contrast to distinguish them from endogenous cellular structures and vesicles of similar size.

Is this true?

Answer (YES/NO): NO